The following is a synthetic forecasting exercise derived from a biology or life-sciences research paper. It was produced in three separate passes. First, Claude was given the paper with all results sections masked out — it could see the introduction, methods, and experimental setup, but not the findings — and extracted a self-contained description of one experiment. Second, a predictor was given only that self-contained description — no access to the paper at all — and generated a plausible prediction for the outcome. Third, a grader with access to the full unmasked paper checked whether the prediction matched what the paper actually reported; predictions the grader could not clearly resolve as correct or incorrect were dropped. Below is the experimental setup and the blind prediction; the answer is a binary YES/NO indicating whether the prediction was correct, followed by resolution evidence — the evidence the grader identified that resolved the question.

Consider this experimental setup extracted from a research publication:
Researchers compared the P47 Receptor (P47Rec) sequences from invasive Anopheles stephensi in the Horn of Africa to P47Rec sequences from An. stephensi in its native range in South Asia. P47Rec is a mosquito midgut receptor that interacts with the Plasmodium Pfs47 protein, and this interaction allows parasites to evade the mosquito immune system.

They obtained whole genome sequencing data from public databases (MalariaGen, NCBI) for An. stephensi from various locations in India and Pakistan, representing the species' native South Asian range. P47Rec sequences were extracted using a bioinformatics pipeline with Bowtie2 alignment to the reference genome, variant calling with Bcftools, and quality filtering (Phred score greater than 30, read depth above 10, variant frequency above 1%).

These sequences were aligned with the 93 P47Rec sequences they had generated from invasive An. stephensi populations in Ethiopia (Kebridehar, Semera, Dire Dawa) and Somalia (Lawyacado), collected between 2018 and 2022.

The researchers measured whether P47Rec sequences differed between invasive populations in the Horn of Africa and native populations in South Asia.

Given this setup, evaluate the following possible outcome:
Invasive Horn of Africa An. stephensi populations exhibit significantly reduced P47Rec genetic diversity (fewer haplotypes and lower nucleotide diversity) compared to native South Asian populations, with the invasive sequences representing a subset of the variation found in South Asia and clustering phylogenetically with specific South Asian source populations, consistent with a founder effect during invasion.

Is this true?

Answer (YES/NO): NO